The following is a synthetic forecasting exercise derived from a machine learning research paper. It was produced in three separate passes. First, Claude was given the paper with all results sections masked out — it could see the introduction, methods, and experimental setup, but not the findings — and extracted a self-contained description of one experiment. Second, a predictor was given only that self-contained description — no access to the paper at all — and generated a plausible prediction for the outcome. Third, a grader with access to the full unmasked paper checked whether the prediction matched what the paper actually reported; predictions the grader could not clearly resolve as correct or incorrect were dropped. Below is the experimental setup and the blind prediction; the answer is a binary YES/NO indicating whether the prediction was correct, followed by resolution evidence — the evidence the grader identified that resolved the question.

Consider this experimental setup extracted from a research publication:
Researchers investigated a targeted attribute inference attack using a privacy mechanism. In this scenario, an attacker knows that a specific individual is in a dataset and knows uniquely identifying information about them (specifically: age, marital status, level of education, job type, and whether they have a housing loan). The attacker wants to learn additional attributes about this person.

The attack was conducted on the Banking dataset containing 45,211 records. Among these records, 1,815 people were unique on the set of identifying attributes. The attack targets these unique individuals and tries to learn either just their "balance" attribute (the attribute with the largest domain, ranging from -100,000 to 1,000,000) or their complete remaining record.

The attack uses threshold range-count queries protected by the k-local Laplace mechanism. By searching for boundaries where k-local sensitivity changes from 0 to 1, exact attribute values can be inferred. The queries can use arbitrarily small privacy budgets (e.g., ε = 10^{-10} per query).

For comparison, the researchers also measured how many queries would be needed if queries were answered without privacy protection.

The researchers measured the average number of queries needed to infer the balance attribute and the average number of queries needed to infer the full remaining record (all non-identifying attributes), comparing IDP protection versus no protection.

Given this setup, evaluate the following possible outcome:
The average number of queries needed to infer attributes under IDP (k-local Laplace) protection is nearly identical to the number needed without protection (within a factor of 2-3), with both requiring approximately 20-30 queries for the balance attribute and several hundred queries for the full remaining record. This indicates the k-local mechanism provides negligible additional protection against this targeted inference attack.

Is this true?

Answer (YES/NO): NO